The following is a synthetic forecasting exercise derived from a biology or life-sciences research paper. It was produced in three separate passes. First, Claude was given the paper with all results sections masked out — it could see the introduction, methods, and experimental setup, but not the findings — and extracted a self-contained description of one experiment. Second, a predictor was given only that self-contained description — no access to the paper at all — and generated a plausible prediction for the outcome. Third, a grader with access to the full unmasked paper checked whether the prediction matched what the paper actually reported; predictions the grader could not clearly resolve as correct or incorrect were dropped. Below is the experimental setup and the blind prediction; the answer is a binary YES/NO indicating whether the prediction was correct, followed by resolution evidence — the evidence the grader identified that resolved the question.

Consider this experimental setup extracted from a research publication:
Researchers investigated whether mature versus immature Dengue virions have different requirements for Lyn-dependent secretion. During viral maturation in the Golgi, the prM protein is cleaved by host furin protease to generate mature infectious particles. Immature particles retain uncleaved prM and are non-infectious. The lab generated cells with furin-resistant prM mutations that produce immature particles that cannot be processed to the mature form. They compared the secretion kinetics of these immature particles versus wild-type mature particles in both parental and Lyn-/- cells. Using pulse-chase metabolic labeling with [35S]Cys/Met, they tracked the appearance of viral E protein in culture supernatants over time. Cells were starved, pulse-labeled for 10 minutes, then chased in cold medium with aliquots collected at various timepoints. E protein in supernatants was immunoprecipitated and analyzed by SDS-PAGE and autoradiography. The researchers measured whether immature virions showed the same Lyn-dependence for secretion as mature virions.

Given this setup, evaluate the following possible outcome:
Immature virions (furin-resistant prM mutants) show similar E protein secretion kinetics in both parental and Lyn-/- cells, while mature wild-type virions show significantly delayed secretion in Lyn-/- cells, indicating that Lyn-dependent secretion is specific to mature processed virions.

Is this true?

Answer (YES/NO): YES